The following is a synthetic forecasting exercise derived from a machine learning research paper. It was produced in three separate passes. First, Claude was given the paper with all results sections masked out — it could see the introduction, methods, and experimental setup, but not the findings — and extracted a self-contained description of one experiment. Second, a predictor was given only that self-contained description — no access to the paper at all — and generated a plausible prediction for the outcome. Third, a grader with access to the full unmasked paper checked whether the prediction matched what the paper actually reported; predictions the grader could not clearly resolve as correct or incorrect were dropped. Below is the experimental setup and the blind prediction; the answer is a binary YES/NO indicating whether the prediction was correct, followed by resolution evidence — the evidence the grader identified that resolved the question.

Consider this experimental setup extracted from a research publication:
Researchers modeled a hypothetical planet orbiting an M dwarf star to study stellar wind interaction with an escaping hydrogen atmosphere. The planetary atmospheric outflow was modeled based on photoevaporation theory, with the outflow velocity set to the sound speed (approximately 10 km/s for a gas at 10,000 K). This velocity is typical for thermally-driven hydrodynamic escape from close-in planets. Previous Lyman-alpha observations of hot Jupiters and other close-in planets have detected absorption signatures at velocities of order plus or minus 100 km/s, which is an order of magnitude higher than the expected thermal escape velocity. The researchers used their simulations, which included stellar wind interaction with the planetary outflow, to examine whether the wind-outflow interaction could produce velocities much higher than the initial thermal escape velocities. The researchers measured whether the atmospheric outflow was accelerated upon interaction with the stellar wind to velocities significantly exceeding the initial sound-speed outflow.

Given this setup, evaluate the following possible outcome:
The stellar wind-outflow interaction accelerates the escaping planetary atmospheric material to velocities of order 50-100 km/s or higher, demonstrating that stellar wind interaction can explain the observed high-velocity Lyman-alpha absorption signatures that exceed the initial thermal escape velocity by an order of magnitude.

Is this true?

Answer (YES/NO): NO